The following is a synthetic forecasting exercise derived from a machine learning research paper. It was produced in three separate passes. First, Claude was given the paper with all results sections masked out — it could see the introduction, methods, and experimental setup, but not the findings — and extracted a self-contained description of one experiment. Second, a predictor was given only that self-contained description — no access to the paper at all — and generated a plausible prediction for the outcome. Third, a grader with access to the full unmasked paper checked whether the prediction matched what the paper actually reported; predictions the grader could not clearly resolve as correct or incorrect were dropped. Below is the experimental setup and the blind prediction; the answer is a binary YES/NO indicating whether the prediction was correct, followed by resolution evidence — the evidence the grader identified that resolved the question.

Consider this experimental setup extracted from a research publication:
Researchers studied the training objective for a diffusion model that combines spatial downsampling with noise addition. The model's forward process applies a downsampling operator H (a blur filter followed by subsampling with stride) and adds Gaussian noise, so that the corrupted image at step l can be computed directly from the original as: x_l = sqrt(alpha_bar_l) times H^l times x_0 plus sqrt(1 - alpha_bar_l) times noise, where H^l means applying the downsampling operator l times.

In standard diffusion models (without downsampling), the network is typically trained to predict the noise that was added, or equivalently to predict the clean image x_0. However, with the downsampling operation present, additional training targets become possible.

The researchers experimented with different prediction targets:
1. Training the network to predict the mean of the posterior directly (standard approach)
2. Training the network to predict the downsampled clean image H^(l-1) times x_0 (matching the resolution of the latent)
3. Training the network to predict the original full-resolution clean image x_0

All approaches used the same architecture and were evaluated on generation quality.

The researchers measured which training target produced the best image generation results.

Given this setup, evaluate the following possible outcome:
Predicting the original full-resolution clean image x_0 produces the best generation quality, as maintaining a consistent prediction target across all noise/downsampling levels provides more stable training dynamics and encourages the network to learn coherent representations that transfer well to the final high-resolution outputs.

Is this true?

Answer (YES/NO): YES